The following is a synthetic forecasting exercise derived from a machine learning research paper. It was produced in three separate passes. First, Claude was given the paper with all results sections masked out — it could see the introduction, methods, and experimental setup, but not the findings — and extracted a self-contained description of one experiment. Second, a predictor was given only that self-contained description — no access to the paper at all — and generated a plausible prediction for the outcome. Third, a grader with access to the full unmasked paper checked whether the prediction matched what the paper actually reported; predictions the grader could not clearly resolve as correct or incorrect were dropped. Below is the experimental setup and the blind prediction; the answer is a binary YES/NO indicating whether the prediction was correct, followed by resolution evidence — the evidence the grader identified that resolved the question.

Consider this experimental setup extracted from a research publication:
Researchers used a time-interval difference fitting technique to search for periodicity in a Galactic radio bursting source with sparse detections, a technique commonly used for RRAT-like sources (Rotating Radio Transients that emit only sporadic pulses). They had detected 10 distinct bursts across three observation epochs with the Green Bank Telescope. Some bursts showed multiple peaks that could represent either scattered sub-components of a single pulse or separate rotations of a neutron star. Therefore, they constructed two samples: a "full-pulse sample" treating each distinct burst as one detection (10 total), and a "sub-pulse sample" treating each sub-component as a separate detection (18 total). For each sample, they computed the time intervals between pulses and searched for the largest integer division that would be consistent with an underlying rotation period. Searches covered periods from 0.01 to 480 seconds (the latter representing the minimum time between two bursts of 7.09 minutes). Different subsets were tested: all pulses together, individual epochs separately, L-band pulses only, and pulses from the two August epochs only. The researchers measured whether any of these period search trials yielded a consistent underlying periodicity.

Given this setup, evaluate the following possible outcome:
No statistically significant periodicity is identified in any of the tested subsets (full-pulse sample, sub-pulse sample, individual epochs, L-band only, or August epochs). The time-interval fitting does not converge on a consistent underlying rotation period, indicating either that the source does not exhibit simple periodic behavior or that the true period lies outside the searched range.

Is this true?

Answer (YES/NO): YES